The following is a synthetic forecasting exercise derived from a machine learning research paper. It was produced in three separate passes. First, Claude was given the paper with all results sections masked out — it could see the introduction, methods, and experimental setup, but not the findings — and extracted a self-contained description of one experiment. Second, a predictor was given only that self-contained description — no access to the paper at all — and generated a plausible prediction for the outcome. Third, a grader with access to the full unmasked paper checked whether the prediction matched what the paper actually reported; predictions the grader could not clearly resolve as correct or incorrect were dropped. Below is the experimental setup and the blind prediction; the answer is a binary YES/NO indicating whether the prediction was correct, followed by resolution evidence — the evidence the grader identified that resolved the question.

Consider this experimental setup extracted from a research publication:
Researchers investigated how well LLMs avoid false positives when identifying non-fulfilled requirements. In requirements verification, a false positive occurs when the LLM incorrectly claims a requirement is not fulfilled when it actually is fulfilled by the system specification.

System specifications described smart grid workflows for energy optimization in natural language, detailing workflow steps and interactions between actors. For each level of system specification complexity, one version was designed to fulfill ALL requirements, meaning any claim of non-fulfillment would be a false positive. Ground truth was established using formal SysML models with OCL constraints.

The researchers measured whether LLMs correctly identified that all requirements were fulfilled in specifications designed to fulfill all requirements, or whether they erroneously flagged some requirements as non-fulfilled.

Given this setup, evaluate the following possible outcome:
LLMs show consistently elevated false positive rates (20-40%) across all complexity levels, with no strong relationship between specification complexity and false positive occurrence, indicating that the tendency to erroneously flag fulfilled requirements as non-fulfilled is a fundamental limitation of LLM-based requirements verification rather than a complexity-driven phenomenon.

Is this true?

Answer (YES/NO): NO